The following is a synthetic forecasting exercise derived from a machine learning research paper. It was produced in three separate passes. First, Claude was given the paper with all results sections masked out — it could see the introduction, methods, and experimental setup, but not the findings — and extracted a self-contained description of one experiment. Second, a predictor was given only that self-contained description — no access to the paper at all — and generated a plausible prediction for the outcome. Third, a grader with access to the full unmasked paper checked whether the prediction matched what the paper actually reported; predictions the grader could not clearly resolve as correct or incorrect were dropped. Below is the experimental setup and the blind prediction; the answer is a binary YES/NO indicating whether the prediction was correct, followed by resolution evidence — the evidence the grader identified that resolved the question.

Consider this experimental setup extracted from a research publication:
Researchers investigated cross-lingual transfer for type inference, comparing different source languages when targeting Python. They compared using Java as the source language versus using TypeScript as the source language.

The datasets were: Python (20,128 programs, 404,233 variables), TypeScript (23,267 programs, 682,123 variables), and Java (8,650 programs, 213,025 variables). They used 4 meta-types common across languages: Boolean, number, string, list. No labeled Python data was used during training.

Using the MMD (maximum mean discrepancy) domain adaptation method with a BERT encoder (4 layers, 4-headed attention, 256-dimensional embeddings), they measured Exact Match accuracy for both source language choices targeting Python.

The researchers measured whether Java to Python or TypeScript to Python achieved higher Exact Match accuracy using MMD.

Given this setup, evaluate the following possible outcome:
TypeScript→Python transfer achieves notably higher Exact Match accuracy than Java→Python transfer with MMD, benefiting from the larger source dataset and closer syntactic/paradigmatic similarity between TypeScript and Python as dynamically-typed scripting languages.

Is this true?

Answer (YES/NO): NO